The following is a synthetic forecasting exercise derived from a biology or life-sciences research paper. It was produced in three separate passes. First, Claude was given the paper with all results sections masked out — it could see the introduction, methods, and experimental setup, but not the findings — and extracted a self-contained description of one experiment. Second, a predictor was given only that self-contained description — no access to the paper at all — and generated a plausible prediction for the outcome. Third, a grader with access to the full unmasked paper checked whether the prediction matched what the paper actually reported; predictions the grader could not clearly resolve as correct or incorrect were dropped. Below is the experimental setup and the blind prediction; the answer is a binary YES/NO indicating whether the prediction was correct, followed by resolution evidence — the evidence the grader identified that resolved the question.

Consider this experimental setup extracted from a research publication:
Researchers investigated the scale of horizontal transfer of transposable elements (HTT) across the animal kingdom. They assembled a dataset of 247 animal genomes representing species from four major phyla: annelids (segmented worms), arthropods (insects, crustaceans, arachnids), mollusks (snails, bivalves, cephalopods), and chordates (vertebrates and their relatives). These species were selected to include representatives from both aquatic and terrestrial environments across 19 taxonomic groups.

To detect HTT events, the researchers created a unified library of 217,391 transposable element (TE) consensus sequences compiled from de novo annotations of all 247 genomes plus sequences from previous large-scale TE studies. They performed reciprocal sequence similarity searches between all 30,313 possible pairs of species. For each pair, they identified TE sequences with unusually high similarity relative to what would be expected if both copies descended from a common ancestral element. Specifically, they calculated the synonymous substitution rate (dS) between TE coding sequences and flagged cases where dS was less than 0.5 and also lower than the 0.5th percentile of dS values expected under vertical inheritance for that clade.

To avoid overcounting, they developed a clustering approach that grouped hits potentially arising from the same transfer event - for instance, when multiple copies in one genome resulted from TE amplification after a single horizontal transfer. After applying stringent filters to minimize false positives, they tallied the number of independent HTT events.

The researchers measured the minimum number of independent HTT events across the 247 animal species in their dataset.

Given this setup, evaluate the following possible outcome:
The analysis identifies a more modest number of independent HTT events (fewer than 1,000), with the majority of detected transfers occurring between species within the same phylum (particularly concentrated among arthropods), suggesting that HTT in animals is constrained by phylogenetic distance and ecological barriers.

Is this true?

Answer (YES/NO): NO